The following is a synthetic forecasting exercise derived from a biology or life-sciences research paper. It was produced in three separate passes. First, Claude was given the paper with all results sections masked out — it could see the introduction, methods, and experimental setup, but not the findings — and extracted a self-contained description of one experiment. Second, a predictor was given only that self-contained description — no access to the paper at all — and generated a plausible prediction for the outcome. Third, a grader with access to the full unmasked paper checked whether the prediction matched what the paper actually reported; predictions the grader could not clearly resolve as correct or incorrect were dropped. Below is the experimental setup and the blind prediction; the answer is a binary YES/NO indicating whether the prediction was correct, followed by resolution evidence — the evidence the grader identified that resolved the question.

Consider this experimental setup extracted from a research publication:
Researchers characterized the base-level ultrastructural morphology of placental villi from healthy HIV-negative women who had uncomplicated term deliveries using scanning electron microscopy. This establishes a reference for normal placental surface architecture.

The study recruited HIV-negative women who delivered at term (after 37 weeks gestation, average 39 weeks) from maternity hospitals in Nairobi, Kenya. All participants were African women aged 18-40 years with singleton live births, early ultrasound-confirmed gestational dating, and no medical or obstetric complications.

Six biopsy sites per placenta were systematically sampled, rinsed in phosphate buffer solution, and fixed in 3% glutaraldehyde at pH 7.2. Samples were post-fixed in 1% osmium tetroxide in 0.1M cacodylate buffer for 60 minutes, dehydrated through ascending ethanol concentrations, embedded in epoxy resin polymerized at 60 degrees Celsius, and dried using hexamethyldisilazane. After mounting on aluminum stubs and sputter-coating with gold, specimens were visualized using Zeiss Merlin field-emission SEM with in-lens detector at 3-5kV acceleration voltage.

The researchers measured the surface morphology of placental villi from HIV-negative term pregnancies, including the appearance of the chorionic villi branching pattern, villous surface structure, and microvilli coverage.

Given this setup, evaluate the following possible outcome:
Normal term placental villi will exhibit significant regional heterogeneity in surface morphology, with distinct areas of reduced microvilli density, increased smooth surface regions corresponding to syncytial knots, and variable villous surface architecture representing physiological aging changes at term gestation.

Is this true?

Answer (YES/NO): NO